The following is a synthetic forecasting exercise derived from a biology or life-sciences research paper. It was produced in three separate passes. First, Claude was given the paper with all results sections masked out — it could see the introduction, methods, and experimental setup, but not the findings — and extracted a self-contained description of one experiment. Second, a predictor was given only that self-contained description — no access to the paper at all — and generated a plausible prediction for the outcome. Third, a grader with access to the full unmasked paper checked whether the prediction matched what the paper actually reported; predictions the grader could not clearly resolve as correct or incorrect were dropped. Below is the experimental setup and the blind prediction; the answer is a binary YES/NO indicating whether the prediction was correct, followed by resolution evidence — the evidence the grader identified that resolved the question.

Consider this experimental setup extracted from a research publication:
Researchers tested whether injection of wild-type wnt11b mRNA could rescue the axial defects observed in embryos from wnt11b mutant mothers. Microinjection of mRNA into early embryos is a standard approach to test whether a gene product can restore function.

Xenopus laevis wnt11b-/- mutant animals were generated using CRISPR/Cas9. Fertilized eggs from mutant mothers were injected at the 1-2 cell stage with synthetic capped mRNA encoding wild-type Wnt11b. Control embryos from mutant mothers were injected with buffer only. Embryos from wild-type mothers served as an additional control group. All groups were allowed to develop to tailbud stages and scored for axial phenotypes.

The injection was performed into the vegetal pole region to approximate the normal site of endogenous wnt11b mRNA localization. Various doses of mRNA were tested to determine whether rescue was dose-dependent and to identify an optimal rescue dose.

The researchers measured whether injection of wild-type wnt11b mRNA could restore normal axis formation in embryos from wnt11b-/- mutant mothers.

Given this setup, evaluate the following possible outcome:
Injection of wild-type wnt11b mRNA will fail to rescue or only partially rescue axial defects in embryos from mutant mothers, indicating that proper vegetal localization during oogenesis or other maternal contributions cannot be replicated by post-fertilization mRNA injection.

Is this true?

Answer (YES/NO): NO